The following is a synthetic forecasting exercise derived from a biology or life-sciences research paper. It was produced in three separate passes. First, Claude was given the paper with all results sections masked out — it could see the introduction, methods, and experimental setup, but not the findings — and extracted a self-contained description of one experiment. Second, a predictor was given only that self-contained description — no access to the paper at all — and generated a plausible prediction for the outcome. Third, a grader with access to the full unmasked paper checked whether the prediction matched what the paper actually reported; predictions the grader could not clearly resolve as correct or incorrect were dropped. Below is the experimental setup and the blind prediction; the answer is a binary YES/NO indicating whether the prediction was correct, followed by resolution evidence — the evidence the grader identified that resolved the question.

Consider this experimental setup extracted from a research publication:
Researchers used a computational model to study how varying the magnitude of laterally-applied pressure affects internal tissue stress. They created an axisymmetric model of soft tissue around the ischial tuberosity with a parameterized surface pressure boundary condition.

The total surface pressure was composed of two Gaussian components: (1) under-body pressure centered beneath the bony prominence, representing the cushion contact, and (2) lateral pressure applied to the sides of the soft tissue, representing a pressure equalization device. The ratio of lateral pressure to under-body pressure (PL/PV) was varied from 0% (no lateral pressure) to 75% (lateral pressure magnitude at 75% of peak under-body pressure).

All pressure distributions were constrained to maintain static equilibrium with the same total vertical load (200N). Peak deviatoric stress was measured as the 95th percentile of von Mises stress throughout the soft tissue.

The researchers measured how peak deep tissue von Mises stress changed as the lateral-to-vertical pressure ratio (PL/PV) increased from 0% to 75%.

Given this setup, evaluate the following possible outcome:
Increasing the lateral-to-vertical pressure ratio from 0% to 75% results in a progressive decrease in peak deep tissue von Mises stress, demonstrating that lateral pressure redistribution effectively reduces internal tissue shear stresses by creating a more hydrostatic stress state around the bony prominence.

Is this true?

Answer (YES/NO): NO